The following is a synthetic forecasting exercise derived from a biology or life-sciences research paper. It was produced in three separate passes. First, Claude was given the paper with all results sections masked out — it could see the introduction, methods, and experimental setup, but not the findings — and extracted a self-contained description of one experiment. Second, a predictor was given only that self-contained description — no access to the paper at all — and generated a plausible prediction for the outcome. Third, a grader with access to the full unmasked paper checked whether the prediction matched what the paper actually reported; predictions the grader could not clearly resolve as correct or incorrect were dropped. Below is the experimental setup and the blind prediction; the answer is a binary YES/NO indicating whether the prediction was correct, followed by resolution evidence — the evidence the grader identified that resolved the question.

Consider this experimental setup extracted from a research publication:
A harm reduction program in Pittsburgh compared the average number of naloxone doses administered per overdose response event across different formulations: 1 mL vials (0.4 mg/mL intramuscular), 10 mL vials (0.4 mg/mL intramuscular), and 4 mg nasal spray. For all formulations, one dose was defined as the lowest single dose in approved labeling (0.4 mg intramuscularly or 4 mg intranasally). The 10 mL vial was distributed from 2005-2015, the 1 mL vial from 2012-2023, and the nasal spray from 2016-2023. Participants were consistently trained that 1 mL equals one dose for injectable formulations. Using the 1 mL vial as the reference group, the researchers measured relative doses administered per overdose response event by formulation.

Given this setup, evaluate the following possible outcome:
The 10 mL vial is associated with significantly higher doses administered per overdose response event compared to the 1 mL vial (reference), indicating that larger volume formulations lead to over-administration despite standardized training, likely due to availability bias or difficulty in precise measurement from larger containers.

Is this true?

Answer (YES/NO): YES